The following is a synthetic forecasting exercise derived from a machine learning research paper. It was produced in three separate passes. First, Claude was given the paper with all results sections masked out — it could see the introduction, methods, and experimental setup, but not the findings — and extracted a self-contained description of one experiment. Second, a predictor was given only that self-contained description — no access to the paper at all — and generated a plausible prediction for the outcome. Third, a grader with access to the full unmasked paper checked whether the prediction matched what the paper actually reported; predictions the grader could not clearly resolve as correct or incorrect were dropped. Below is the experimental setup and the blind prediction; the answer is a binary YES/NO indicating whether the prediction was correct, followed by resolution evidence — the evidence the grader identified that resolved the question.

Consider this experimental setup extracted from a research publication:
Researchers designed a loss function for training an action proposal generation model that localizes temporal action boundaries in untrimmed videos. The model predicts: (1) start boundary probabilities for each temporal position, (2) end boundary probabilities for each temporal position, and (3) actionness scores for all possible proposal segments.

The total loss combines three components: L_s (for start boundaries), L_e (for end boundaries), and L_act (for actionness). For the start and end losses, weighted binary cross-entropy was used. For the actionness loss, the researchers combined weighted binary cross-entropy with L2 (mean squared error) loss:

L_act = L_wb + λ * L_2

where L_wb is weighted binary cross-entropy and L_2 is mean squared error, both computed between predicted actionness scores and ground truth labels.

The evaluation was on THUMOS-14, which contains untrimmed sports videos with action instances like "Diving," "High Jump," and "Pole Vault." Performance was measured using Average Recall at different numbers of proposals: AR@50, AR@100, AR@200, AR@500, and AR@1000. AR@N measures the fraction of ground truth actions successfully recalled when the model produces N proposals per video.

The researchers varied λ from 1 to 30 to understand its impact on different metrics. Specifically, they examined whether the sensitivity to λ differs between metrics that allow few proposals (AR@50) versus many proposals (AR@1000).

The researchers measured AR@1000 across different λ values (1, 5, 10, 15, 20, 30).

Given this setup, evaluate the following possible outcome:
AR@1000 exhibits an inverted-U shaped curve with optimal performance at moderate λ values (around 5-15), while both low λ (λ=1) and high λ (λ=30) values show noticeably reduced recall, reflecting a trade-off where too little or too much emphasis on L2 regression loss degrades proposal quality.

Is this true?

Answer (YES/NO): NO